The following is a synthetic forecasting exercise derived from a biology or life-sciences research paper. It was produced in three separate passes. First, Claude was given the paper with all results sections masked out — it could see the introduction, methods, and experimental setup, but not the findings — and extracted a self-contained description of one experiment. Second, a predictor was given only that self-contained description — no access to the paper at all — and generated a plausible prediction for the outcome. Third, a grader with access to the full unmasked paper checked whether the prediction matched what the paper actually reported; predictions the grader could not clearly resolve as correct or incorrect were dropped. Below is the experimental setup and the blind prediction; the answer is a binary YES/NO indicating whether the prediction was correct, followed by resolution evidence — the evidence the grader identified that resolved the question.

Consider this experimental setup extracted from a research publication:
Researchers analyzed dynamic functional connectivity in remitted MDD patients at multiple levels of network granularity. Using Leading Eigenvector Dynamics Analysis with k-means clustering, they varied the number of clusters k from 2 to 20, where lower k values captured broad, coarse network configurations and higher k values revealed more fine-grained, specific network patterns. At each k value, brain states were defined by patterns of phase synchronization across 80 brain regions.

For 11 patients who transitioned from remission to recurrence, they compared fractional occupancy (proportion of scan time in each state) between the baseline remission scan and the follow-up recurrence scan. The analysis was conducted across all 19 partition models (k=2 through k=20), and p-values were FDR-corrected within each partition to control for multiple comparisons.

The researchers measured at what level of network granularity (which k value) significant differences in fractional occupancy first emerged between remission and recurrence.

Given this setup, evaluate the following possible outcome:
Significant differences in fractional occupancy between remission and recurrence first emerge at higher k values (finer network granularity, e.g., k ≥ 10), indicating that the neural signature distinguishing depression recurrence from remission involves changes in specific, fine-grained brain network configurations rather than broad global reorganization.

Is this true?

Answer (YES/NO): YES